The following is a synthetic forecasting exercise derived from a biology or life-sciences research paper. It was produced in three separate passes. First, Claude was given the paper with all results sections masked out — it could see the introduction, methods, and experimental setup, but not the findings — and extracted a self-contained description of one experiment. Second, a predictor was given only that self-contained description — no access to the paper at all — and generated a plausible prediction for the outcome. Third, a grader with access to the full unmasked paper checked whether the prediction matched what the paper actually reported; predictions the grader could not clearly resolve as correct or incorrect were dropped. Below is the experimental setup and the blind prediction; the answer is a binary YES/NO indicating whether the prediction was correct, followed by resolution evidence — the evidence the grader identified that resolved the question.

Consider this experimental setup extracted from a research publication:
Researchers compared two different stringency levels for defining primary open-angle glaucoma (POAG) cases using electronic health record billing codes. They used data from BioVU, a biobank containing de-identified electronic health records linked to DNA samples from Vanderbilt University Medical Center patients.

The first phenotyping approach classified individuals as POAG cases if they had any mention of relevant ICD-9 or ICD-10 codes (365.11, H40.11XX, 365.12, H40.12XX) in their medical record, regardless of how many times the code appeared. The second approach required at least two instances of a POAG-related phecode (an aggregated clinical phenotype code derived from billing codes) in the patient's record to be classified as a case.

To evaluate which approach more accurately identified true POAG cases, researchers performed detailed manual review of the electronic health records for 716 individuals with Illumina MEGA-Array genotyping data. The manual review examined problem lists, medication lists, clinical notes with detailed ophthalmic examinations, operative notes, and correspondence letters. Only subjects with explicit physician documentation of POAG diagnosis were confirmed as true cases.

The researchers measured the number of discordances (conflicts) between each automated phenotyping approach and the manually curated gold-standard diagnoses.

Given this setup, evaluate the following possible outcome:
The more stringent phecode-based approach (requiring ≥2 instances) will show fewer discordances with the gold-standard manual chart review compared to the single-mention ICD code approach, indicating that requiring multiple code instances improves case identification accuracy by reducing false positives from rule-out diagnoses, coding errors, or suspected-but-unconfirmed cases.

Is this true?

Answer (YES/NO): YES